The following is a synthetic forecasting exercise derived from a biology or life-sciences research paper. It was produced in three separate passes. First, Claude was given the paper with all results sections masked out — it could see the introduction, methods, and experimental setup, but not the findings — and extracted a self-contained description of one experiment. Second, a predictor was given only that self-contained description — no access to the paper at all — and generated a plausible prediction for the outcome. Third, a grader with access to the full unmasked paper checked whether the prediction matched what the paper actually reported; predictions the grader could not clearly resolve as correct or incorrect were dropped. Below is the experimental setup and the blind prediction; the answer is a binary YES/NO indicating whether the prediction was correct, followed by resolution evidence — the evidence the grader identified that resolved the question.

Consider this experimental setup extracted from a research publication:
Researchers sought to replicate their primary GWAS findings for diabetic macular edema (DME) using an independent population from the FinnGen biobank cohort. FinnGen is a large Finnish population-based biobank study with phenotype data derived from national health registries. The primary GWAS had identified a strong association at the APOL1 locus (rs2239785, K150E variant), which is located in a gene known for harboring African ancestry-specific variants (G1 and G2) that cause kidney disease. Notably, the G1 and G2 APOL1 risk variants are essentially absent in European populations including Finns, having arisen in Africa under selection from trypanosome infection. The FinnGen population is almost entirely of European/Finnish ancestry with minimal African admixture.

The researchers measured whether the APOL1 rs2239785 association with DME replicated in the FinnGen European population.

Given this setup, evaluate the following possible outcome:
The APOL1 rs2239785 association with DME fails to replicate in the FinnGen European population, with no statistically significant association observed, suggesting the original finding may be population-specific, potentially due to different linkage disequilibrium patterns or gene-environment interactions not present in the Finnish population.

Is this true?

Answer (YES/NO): NO